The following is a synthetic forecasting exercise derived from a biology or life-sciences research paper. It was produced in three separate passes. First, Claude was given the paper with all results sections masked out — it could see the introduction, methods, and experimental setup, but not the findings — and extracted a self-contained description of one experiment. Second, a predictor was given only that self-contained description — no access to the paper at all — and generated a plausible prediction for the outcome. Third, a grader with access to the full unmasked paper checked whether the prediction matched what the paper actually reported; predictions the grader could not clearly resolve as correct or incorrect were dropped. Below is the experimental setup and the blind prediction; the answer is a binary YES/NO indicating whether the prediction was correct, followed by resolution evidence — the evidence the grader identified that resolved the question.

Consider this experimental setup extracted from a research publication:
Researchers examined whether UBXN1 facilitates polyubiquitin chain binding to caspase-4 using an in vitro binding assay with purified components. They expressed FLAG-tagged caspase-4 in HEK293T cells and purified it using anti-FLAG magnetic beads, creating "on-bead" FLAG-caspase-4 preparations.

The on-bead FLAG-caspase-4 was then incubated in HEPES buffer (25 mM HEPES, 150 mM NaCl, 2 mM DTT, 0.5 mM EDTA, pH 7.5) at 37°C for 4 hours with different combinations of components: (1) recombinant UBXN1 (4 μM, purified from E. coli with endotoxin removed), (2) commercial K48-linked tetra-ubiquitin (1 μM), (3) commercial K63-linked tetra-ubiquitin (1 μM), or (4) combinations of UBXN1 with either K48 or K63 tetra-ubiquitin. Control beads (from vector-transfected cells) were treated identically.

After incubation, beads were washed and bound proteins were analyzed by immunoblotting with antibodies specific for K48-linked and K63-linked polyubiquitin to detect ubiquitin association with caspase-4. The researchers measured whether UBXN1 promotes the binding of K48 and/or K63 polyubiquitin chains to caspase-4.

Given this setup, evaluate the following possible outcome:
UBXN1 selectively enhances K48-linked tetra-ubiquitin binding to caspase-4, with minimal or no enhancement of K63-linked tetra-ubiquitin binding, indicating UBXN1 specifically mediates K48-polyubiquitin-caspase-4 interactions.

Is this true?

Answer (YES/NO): NO